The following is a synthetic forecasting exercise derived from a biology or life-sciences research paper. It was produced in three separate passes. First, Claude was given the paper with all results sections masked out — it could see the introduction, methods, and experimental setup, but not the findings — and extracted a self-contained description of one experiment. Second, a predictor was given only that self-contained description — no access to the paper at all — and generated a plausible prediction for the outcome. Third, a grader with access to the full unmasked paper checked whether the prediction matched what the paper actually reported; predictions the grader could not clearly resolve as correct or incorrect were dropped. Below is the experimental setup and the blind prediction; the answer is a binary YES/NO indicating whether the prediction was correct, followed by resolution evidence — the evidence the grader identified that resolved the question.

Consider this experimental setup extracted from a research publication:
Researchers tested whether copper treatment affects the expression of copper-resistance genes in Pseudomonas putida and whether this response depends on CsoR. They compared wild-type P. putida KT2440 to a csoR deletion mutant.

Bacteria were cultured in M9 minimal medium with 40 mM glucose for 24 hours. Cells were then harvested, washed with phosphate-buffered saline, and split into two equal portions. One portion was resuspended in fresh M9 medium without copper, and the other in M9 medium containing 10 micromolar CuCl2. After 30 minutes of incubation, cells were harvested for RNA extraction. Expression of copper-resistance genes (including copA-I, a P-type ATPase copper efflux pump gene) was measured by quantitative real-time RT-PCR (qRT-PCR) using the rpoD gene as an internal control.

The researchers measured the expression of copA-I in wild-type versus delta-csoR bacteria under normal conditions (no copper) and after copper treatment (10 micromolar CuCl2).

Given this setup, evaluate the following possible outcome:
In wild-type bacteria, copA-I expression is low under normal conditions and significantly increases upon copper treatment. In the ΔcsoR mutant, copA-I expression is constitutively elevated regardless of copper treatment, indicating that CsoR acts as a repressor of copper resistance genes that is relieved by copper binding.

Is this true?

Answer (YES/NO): NO